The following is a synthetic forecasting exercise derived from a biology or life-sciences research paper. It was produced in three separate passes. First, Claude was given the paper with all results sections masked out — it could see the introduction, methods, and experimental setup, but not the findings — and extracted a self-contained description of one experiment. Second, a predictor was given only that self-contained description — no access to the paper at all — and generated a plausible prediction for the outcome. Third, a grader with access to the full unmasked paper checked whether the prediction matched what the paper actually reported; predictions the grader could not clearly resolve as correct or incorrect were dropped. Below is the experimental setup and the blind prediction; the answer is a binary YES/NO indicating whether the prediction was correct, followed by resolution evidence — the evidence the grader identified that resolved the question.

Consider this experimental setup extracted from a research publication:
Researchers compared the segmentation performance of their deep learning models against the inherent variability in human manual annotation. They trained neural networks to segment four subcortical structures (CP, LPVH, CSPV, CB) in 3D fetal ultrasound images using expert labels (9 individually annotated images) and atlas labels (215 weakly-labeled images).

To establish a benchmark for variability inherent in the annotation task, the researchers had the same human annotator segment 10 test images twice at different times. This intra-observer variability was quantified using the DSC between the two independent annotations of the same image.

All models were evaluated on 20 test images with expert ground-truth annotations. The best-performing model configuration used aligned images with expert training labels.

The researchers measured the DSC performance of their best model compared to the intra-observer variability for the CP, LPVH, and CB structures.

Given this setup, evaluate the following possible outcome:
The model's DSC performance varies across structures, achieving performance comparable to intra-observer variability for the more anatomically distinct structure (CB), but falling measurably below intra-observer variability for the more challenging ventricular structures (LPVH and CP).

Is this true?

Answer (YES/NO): NO